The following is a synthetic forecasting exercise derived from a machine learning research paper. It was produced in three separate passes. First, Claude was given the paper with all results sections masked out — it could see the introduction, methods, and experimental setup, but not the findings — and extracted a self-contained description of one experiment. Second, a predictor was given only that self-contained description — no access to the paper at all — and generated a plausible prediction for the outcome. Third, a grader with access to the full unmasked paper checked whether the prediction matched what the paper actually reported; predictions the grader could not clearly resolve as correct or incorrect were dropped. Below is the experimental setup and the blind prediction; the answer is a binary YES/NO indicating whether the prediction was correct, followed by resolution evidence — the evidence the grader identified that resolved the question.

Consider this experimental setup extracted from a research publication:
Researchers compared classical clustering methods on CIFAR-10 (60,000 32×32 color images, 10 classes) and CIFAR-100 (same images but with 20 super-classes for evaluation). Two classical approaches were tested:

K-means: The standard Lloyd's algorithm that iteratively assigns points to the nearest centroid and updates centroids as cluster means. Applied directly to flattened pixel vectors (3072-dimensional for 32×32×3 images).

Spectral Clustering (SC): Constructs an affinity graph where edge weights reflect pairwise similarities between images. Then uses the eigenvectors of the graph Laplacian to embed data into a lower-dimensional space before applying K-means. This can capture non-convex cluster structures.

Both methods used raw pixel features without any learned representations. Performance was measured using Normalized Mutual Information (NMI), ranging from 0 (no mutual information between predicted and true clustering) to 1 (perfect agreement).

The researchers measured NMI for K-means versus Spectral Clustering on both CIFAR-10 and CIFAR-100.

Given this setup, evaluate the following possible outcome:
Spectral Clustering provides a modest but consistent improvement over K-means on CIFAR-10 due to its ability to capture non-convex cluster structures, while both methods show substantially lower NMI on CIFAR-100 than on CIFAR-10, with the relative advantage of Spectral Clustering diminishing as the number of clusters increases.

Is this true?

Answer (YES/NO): NO